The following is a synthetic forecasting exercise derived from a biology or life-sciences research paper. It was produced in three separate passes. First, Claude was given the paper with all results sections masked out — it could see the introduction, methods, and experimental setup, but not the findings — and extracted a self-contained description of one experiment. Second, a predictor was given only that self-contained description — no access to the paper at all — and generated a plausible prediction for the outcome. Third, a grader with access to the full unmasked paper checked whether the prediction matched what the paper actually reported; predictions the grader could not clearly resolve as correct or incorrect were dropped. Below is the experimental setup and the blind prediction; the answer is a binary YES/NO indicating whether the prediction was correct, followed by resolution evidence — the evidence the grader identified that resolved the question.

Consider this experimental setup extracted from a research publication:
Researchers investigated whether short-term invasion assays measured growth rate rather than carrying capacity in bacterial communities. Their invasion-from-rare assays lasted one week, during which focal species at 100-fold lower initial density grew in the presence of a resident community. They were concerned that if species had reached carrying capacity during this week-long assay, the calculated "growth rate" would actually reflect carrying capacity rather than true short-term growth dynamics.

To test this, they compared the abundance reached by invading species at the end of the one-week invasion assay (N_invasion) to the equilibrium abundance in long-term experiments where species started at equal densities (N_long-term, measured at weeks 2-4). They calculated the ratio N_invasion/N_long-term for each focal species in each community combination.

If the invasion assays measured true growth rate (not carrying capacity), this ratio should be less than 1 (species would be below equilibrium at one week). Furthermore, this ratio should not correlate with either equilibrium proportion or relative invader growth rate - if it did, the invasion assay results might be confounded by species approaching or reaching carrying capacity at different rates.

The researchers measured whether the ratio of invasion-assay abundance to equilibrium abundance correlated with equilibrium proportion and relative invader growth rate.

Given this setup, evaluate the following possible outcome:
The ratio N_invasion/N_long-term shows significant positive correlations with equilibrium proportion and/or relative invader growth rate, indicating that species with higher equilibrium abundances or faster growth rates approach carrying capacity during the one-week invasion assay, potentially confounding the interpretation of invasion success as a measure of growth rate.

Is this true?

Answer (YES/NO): NO